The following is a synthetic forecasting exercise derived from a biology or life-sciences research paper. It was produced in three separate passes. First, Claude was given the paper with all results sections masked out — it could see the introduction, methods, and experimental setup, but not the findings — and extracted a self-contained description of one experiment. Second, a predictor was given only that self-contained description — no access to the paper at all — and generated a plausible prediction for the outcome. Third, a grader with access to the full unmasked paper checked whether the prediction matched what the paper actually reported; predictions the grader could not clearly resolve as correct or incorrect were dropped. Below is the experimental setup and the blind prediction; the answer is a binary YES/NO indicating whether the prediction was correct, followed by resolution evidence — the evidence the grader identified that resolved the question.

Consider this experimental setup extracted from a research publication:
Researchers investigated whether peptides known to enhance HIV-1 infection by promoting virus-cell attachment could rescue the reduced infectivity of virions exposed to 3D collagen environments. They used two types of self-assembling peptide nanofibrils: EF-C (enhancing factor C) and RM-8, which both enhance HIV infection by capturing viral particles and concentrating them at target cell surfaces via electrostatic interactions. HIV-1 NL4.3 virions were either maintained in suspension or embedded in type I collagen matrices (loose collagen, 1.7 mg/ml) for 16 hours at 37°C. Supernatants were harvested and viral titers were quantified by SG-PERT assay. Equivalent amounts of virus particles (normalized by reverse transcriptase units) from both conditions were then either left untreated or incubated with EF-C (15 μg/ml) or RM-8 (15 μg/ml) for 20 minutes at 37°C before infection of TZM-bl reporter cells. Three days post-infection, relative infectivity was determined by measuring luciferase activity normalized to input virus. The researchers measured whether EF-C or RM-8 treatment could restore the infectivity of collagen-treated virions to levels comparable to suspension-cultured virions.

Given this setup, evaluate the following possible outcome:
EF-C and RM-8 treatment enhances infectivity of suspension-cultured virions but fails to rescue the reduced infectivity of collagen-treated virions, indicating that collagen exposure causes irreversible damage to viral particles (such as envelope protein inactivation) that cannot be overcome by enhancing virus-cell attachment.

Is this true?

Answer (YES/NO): NO